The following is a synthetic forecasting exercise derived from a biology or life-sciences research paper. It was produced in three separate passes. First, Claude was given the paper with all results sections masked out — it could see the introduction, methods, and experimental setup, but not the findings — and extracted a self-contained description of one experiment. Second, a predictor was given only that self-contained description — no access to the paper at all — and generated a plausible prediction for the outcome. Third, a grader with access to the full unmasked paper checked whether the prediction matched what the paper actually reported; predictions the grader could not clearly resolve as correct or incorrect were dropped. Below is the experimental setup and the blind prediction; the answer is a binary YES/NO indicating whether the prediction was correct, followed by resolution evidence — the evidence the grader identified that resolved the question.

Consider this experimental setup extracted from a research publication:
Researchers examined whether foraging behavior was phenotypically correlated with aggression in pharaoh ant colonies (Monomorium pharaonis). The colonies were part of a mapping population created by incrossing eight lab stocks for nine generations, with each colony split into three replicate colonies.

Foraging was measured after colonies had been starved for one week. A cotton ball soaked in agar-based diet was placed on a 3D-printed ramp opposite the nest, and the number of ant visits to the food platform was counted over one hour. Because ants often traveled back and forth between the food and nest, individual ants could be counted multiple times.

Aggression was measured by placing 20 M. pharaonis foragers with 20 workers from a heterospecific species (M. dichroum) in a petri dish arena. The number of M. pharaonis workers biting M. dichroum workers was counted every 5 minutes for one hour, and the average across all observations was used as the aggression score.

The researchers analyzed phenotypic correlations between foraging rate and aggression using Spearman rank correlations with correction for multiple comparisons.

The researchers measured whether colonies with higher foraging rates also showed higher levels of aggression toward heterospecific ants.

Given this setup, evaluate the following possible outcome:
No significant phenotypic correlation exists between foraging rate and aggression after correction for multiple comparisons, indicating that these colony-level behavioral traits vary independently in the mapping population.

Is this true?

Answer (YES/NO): NO